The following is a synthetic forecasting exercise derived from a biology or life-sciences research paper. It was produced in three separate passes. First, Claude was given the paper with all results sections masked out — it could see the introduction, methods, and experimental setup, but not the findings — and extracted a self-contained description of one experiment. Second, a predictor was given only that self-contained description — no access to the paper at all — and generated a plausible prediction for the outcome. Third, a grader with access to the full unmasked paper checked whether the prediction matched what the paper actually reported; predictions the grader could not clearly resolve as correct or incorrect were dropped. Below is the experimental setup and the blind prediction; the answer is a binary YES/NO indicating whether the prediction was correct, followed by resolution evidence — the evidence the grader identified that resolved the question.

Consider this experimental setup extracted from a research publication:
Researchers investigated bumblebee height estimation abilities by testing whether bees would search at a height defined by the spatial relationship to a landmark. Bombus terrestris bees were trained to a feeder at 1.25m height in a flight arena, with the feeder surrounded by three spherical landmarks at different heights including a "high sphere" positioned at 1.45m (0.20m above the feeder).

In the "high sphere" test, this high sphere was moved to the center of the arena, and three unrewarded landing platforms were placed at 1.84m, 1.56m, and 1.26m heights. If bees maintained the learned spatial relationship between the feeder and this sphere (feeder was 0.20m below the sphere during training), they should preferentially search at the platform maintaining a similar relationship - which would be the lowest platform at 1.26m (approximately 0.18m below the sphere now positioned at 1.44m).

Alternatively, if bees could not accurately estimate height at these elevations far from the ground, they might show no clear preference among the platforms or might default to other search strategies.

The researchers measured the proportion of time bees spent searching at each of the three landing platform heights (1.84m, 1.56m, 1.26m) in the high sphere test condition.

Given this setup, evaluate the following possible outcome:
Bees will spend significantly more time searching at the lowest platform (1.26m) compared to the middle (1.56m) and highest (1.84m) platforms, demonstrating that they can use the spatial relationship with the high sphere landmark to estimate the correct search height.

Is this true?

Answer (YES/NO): NO